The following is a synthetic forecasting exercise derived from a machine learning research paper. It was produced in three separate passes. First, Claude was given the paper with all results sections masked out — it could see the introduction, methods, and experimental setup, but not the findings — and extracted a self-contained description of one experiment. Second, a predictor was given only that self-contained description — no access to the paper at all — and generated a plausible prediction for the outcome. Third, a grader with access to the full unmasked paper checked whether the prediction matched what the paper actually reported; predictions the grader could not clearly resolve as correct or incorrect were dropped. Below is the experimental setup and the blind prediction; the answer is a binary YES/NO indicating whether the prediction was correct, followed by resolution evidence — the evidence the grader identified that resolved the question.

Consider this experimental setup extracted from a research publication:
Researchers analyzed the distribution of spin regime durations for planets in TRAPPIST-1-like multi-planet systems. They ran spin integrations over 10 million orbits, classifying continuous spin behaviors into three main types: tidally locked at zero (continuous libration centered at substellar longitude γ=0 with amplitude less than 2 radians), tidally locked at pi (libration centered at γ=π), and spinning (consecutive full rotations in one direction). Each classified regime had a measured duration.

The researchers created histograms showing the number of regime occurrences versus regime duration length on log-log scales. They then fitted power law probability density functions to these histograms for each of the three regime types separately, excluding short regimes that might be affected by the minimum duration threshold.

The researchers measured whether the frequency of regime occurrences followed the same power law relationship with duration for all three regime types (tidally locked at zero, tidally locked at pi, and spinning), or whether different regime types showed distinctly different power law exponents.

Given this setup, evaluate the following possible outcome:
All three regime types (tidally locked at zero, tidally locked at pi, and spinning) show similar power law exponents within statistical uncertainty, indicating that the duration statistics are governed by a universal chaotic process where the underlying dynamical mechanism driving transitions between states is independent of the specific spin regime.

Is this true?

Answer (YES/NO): NO